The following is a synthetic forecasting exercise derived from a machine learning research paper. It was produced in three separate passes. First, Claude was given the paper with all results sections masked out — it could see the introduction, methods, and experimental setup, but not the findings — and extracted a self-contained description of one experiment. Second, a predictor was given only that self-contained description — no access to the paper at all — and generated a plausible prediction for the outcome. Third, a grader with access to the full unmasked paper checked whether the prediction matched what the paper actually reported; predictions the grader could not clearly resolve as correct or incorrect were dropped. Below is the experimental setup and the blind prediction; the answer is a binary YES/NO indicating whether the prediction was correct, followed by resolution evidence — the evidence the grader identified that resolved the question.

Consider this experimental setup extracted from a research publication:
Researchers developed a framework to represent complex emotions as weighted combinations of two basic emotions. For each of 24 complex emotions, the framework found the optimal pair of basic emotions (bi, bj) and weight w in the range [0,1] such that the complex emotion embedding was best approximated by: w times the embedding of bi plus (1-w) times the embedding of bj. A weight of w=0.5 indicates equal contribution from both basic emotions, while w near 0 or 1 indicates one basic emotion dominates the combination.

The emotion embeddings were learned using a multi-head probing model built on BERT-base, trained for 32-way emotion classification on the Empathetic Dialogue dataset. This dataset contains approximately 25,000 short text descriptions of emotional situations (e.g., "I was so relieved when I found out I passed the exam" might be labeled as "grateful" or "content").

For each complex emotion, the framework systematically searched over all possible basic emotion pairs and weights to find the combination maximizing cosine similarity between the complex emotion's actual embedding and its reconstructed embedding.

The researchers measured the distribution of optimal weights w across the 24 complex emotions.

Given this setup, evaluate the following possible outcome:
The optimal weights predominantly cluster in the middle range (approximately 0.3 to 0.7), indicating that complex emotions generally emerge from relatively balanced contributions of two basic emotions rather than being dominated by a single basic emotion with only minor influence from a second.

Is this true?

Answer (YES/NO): NO